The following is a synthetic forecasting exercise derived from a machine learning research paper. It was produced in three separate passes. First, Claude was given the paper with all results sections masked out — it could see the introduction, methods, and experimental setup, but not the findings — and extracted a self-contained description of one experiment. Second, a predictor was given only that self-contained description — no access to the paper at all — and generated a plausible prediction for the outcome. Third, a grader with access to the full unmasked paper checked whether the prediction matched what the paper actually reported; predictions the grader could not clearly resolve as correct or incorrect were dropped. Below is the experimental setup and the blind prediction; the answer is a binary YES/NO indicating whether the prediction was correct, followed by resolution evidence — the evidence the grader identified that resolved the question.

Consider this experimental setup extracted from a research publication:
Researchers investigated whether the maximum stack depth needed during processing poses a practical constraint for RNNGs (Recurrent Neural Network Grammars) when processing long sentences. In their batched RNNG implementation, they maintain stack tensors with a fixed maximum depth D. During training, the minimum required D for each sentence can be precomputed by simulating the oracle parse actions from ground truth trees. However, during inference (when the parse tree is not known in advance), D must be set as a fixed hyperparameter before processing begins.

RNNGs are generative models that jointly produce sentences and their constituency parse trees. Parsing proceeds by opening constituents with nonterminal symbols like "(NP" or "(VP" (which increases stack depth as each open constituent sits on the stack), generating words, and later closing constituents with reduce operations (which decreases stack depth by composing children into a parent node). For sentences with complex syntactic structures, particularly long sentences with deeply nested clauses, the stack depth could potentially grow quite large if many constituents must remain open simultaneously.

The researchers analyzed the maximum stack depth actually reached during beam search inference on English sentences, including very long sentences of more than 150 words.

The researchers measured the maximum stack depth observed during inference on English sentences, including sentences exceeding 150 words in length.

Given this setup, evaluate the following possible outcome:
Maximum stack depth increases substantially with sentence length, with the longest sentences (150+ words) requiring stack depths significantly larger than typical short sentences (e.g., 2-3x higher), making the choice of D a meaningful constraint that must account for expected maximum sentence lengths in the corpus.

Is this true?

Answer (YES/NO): NO